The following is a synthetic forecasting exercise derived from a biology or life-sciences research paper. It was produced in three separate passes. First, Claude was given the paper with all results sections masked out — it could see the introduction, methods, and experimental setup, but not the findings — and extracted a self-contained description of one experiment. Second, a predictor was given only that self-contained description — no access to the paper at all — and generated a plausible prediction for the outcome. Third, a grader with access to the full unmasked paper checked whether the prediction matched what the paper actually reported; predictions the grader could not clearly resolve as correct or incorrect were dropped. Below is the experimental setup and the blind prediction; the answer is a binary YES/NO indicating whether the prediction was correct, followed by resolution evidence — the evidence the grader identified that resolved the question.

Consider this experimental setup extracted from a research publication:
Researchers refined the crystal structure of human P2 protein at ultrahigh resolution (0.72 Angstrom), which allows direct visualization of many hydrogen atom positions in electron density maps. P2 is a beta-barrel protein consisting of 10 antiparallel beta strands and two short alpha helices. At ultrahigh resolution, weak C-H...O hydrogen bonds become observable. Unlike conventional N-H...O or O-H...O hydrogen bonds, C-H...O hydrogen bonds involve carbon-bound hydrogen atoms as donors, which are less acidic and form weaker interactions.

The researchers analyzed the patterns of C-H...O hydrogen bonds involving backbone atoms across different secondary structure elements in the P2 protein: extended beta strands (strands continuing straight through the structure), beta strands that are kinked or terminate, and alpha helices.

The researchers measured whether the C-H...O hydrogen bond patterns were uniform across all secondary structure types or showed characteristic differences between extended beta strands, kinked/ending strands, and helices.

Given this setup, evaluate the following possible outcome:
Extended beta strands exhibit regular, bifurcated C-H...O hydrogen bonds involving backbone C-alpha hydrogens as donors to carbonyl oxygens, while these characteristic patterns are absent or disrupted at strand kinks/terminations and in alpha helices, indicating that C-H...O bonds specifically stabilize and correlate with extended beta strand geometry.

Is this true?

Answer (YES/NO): NO